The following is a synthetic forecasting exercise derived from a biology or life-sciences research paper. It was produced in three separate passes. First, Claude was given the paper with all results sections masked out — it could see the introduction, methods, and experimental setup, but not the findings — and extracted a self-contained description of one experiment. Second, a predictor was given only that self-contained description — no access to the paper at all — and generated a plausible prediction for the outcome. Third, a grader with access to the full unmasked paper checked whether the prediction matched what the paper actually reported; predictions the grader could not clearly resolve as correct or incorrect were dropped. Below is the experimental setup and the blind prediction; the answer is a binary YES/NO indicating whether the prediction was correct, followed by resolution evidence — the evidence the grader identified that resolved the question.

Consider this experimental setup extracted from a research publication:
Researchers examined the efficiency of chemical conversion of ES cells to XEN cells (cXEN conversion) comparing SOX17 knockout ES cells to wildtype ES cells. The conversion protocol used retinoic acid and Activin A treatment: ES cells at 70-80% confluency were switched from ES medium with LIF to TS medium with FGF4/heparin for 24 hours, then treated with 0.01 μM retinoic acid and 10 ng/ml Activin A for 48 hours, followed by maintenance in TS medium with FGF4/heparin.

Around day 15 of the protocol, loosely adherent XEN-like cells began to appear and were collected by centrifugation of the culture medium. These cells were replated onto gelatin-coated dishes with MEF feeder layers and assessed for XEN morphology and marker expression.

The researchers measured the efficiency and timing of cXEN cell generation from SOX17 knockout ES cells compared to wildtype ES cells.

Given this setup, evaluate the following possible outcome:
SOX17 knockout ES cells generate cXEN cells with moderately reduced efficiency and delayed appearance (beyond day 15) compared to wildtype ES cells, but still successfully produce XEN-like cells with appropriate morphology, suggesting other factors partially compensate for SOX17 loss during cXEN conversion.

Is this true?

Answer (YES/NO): YES